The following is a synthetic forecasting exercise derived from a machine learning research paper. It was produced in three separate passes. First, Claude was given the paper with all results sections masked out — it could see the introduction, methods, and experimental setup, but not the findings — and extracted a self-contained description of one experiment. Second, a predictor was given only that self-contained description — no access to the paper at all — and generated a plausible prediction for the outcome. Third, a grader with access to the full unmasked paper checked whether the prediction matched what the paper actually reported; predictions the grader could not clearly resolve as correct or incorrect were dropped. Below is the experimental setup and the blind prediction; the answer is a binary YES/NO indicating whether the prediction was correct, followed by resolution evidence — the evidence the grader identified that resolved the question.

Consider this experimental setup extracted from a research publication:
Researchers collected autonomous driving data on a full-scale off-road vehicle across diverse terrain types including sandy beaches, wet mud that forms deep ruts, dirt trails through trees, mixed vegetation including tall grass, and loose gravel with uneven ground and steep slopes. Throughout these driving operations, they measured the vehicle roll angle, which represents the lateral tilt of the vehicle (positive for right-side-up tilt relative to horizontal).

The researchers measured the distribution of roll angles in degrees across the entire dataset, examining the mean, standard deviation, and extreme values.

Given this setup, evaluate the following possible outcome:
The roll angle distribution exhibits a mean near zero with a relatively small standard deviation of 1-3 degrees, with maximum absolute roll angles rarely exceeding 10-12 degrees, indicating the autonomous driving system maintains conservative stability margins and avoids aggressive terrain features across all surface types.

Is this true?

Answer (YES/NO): NO